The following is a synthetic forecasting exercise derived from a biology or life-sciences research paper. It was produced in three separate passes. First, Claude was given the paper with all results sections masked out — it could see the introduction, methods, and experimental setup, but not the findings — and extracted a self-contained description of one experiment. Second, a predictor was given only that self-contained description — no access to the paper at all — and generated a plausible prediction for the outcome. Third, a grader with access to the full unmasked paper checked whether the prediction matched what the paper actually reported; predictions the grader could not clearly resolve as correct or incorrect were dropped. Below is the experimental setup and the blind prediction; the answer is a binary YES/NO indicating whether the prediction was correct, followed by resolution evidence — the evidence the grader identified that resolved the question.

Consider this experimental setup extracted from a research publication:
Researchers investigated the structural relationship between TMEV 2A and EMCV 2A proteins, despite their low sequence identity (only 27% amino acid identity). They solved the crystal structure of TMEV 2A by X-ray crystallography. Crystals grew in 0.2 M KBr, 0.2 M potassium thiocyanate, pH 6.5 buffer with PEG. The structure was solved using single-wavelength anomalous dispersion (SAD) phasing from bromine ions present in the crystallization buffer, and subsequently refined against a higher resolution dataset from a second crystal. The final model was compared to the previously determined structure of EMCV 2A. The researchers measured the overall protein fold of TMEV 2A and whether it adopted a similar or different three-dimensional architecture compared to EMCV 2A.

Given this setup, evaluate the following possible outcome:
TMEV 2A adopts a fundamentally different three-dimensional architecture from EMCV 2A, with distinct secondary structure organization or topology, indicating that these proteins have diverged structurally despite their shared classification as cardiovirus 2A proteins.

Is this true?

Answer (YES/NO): NO